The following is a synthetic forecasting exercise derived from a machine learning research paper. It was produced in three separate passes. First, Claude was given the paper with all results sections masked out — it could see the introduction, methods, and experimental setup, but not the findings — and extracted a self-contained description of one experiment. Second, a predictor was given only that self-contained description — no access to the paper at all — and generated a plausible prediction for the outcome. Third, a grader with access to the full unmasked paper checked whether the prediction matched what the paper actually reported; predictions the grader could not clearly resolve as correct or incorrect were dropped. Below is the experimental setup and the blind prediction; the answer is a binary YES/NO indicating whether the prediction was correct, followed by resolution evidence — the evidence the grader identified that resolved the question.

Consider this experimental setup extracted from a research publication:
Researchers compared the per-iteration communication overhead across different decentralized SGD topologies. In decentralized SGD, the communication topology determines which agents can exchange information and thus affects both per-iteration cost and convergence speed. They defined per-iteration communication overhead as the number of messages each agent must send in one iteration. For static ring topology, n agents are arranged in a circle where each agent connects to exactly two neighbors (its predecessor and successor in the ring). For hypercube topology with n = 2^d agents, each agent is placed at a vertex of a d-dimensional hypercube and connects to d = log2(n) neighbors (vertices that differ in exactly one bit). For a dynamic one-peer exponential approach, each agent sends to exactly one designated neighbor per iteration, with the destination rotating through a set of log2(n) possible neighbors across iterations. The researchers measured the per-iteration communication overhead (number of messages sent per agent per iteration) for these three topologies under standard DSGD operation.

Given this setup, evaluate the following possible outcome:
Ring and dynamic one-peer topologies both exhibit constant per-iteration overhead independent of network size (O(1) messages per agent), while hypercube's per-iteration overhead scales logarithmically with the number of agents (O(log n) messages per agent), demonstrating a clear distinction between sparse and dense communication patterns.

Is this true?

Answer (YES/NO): YES